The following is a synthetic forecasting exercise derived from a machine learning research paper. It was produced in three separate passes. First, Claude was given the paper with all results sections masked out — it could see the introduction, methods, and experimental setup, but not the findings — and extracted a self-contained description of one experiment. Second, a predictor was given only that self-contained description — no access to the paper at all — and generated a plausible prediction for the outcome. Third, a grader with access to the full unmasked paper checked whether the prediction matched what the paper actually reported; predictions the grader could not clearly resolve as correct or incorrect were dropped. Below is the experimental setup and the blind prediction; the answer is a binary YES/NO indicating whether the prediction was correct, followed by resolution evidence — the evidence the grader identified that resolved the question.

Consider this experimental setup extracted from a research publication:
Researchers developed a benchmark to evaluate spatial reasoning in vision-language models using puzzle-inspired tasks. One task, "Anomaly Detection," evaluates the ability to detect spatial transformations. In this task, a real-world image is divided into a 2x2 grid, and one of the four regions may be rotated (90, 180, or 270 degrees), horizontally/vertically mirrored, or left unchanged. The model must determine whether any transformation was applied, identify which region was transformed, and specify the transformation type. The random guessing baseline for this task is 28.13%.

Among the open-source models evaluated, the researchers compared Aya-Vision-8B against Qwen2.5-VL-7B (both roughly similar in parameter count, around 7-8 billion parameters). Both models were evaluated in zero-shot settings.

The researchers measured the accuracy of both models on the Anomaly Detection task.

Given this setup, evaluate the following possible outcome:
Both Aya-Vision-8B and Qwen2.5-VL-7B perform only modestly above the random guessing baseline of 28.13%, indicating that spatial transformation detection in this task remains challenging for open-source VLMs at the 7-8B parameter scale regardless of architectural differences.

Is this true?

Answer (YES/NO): NO